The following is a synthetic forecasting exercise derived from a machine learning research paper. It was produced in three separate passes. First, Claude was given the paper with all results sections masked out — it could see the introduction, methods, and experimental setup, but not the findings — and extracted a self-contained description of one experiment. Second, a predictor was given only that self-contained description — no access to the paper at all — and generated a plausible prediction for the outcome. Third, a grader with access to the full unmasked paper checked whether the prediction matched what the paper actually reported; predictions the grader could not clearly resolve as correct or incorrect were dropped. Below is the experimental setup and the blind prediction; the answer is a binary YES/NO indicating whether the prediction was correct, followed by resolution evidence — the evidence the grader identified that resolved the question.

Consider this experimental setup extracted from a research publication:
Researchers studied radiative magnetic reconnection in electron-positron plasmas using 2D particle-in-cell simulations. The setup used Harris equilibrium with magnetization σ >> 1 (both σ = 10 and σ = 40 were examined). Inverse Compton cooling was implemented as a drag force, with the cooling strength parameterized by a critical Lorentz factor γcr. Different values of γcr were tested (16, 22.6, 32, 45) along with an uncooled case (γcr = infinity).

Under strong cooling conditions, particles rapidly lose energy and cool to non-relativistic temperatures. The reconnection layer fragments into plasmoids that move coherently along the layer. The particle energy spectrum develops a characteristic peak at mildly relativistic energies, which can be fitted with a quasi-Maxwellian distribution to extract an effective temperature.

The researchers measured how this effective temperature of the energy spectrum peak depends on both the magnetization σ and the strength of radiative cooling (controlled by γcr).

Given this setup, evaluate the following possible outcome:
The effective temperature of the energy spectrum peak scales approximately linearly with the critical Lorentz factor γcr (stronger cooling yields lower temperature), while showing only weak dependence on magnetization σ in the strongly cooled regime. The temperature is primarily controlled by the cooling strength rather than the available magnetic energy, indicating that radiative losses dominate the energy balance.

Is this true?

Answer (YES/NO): NO